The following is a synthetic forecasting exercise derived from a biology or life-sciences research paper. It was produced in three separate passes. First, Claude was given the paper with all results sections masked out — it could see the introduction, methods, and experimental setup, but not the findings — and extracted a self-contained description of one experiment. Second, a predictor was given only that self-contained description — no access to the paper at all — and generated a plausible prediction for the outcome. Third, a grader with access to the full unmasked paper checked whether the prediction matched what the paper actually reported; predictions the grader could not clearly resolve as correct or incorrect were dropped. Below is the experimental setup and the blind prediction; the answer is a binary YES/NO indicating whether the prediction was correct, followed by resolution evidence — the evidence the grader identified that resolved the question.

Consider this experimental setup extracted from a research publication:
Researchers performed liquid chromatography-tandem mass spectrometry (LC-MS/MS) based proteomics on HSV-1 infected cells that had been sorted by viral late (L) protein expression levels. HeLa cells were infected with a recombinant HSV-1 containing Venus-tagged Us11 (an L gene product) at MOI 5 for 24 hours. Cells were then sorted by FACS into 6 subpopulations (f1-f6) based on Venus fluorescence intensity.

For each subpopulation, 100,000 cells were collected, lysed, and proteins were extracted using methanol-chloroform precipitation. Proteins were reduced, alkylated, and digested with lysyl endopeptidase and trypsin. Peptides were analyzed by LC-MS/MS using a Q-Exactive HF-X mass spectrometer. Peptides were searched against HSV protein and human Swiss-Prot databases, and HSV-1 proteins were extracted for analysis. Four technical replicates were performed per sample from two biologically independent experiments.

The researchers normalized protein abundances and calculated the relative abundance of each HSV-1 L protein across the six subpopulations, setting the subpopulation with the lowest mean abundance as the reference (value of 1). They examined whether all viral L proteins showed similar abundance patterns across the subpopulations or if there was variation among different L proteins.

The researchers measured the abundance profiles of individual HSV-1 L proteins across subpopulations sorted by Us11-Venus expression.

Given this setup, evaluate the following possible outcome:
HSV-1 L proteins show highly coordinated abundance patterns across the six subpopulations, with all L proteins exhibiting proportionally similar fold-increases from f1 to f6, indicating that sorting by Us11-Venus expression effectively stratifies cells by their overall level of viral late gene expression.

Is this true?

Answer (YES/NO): NO